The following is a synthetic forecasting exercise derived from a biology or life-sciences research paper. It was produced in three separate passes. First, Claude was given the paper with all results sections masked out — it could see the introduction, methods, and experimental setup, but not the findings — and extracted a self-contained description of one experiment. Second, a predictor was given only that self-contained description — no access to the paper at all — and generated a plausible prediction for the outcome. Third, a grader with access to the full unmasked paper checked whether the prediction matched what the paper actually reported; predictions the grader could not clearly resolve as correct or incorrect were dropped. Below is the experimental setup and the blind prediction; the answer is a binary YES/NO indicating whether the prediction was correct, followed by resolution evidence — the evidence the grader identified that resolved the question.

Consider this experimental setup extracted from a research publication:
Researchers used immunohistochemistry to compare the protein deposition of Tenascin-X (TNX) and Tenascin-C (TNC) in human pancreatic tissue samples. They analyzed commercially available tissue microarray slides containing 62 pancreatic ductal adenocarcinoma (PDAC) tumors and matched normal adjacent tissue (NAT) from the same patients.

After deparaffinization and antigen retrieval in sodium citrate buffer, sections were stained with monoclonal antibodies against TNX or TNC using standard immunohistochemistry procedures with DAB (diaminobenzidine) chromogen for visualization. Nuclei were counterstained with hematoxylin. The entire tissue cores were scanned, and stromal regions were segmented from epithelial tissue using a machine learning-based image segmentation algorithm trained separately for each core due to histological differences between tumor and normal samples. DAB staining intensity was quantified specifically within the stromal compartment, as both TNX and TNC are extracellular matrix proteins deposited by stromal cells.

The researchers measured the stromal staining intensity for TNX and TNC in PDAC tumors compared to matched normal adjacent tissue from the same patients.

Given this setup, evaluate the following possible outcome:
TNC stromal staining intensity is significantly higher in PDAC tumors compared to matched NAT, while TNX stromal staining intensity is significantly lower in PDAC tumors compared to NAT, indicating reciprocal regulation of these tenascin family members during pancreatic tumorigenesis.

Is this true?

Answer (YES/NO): YES